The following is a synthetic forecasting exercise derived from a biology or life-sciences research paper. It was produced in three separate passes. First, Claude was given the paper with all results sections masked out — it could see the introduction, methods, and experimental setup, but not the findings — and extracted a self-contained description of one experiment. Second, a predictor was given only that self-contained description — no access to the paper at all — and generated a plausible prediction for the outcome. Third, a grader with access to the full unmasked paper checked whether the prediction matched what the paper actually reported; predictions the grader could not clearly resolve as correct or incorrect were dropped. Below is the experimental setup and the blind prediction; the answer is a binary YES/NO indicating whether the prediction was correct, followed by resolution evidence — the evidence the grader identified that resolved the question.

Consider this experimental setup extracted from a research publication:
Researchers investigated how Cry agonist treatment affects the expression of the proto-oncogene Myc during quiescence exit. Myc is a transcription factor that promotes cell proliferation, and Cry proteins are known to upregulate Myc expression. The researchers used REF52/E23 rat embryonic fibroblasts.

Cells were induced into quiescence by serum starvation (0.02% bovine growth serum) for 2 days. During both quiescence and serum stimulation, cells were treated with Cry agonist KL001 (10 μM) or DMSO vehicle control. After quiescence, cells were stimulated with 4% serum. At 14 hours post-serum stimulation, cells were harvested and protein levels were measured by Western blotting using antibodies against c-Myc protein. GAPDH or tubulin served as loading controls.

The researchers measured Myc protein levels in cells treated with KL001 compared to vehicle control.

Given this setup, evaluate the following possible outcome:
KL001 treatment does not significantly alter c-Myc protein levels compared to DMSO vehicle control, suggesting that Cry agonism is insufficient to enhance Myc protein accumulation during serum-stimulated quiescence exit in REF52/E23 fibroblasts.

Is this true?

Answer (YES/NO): YES